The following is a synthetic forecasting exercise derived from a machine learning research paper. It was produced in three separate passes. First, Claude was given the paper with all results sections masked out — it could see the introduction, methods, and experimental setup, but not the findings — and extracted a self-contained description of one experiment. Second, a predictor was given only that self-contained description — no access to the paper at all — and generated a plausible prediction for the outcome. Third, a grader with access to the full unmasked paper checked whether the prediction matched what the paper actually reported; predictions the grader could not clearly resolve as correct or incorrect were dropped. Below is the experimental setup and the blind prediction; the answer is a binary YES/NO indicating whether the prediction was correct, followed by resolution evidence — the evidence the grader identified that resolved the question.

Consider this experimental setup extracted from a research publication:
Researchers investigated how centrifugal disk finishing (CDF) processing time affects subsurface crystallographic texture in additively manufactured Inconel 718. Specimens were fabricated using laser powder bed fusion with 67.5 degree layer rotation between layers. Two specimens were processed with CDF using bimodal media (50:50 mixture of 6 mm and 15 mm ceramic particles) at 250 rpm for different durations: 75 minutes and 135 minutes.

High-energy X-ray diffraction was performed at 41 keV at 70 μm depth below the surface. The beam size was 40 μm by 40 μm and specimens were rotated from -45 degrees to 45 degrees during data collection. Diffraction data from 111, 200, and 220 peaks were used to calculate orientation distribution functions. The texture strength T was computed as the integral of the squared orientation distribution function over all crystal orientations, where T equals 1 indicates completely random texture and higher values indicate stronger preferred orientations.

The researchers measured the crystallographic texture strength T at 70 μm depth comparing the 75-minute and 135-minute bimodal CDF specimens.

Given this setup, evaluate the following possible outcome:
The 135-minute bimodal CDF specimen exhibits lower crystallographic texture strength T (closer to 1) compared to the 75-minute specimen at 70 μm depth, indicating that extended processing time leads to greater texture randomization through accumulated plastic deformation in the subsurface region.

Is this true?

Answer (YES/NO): NO